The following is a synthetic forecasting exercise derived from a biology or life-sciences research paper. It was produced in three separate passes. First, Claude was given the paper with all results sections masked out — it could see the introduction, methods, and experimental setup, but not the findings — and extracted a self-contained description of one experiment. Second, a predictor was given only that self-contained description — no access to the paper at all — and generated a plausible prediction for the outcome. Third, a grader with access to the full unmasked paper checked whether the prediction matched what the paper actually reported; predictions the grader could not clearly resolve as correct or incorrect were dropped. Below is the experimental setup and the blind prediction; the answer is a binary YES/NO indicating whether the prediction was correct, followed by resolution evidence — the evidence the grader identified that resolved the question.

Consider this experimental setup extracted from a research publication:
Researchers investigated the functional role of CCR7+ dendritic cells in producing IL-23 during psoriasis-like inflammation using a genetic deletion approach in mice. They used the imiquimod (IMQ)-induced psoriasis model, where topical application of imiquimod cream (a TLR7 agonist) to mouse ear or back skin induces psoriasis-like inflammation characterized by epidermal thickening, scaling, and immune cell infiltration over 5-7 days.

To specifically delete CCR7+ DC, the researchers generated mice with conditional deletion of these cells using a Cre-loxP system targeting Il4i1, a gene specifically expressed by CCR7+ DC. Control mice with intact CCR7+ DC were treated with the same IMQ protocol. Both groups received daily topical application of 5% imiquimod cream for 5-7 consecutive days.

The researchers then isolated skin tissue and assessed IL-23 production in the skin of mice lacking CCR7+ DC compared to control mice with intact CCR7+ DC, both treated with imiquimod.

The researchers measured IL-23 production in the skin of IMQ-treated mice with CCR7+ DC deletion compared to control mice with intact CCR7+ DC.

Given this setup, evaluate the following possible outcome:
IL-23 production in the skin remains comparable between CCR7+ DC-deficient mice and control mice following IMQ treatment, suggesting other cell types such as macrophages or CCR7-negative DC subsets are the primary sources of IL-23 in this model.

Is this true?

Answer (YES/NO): NO